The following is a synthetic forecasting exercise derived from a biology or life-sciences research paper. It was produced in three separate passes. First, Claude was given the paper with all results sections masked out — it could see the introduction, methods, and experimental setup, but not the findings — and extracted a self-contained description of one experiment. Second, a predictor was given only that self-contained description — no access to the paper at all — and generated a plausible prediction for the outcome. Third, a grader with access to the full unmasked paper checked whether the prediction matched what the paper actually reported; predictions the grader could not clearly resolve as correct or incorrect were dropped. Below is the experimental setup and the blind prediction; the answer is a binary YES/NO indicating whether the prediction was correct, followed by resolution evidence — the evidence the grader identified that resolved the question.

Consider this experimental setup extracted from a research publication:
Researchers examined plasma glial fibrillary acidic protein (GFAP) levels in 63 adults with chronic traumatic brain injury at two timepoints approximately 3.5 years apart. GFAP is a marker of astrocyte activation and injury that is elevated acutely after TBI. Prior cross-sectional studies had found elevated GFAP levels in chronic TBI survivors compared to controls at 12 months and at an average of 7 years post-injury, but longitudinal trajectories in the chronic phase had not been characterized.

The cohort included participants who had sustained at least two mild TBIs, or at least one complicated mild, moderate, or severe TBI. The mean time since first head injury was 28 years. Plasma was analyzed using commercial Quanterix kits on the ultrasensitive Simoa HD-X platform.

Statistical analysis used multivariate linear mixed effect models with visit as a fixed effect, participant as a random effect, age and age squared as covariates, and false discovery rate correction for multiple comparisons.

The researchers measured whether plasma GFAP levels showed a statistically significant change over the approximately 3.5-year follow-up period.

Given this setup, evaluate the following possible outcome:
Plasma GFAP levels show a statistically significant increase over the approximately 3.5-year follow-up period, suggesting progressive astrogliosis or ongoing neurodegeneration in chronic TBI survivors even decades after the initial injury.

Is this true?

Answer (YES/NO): YES